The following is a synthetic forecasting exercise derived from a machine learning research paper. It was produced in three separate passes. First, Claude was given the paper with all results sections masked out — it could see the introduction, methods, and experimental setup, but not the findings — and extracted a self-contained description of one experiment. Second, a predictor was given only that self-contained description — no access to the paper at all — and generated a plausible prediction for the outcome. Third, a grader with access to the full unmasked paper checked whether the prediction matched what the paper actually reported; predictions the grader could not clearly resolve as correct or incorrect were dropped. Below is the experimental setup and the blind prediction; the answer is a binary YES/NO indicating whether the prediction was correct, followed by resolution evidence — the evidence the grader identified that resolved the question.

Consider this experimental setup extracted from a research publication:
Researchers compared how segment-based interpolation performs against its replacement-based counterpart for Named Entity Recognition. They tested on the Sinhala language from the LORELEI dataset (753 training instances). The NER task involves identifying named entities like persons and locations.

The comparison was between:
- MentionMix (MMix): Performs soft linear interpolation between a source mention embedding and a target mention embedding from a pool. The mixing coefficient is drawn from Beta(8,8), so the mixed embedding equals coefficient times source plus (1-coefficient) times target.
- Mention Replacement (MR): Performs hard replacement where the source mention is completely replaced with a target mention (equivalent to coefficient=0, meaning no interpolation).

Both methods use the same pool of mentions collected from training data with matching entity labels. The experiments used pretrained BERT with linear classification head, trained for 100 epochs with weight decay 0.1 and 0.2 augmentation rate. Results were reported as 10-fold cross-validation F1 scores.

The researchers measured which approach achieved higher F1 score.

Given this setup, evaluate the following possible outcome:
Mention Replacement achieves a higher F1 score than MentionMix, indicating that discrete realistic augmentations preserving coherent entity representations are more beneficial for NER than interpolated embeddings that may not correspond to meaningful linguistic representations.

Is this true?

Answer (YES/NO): NO